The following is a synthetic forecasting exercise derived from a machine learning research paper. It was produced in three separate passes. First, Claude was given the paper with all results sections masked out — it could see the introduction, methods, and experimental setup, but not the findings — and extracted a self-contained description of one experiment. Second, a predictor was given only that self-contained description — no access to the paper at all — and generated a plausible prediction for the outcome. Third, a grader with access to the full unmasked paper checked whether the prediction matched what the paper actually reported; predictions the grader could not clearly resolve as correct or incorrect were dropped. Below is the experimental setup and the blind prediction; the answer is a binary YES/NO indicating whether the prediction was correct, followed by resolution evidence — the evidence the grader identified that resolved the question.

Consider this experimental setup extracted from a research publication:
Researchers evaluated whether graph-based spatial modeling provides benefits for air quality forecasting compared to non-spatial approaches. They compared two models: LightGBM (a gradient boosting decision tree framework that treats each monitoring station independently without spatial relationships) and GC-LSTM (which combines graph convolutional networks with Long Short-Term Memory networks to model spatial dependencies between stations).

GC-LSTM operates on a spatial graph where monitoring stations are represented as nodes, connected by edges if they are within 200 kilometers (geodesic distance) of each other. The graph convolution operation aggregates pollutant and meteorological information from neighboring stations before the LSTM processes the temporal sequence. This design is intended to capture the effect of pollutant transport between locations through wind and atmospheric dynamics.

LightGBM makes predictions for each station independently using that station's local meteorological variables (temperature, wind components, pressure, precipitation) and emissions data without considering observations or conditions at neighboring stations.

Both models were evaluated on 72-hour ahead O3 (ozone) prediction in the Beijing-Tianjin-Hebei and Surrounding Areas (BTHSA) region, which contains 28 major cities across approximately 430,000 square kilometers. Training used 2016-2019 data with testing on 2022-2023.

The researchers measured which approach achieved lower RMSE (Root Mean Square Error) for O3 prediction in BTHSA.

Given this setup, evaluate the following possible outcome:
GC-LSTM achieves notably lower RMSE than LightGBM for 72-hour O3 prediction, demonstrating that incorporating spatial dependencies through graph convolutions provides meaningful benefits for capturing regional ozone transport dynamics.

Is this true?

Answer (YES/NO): NO